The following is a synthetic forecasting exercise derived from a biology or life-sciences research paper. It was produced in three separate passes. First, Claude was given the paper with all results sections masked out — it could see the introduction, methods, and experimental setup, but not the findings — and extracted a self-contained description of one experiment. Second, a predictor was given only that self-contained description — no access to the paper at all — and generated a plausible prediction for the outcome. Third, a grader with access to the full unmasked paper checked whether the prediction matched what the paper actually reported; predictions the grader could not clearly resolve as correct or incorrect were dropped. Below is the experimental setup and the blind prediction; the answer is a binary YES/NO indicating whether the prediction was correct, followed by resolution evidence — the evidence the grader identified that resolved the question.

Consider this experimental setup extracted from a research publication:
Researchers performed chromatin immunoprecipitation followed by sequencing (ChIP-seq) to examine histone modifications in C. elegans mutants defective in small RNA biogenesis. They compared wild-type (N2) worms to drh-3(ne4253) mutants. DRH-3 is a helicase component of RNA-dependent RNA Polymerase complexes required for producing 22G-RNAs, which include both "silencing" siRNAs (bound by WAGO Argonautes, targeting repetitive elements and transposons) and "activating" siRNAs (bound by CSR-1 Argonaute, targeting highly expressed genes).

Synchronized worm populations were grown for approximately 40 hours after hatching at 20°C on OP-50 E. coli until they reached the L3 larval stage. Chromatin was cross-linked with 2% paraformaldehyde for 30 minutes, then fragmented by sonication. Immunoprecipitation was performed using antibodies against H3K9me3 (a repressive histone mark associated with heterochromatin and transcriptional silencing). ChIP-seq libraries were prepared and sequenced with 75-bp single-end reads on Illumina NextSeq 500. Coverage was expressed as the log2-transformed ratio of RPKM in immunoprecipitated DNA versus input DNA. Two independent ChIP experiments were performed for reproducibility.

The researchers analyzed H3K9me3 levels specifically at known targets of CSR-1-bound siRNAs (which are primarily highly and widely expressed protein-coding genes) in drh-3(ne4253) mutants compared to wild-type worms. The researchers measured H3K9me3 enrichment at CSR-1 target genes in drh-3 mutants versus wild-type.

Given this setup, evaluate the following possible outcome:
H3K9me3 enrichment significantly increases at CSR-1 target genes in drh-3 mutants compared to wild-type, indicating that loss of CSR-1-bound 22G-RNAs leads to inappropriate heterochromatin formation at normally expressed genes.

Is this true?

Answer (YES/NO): NO